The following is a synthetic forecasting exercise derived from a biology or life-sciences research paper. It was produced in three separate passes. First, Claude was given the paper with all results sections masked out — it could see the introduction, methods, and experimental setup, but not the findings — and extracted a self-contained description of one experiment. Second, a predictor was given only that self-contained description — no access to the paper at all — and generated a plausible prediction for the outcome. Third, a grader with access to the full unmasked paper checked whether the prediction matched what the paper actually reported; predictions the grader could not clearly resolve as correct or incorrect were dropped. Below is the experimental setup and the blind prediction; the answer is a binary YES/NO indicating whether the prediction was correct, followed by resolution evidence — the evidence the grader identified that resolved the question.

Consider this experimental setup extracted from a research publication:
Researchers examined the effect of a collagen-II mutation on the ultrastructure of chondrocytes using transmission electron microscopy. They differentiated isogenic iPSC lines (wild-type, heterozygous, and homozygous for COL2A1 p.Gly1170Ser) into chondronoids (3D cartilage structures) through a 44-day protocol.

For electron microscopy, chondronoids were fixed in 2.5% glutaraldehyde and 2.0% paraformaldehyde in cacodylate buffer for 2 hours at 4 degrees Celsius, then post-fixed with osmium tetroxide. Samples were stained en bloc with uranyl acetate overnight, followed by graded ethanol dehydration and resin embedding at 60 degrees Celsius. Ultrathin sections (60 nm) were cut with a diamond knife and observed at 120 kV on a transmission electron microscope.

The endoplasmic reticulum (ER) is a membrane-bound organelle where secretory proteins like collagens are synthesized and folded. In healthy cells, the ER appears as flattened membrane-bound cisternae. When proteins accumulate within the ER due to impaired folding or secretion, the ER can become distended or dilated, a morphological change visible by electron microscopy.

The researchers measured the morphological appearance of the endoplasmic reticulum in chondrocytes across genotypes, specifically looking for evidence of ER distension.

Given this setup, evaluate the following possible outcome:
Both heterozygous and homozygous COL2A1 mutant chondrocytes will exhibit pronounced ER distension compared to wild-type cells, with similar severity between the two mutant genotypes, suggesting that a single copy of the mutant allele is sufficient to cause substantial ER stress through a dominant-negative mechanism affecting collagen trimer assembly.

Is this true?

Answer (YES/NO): NO